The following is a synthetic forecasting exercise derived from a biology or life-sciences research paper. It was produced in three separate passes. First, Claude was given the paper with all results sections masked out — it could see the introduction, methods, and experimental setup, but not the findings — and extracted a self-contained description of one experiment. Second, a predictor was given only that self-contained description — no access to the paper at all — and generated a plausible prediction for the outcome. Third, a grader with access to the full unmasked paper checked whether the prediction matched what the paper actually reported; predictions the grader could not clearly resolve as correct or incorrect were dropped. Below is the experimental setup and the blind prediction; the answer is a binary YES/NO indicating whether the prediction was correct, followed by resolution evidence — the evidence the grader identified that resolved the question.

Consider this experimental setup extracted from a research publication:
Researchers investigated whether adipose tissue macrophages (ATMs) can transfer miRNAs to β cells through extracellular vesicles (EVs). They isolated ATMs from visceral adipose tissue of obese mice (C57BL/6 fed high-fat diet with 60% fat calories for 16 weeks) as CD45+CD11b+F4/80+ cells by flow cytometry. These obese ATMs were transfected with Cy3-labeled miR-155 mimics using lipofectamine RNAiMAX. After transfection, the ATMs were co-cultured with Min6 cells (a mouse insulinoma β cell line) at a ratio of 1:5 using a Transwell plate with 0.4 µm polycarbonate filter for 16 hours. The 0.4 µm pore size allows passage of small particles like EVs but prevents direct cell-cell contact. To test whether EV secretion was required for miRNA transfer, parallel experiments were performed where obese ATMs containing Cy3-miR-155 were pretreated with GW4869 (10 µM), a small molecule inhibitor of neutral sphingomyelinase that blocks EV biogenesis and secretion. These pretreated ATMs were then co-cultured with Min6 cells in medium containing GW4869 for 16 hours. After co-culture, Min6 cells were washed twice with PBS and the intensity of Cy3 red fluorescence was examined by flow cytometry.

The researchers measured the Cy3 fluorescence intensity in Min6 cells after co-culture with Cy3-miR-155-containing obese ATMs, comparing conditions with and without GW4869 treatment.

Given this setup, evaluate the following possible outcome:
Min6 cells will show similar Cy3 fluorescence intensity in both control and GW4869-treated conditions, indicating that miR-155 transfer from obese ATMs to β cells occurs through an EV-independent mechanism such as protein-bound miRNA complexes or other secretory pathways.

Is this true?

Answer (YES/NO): NO